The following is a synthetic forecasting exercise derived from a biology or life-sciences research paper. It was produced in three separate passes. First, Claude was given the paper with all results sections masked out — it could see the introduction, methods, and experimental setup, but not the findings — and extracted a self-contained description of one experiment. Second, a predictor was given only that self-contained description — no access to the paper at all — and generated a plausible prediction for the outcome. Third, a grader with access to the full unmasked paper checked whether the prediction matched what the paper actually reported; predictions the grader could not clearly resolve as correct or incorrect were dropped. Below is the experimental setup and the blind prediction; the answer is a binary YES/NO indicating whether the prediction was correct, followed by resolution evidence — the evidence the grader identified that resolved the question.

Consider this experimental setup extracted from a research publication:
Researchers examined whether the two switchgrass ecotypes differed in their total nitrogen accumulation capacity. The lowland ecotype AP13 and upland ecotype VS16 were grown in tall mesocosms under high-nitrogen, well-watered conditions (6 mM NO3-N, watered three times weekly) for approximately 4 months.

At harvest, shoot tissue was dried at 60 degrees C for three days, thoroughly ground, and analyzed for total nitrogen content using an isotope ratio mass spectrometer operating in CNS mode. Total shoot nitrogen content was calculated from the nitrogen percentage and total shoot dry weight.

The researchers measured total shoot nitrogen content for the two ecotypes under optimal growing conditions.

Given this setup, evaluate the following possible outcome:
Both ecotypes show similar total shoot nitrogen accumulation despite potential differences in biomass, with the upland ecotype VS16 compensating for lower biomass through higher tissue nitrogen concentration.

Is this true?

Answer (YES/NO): NO